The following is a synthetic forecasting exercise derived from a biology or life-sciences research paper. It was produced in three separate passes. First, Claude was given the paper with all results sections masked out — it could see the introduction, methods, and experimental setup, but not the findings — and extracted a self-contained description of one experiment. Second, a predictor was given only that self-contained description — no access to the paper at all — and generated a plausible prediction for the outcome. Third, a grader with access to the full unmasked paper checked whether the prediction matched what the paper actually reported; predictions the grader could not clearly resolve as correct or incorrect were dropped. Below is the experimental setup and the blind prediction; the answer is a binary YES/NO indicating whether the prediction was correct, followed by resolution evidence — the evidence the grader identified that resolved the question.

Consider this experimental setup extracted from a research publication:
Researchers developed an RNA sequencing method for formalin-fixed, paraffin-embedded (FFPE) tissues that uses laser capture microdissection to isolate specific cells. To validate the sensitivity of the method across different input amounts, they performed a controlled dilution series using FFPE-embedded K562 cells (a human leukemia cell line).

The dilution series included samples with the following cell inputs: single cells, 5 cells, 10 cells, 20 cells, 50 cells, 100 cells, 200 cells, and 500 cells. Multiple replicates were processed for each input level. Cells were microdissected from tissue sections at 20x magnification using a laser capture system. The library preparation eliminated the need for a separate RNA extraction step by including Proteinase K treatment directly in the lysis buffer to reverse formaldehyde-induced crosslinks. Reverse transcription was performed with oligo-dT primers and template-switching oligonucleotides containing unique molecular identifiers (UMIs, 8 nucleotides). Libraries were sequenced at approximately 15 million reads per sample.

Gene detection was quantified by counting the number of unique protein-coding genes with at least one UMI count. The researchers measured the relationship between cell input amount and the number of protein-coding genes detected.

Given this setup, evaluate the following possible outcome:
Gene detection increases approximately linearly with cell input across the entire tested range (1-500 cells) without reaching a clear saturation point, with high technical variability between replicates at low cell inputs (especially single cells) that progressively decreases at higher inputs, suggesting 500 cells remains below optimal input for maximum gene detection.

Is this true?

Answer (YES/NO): NO